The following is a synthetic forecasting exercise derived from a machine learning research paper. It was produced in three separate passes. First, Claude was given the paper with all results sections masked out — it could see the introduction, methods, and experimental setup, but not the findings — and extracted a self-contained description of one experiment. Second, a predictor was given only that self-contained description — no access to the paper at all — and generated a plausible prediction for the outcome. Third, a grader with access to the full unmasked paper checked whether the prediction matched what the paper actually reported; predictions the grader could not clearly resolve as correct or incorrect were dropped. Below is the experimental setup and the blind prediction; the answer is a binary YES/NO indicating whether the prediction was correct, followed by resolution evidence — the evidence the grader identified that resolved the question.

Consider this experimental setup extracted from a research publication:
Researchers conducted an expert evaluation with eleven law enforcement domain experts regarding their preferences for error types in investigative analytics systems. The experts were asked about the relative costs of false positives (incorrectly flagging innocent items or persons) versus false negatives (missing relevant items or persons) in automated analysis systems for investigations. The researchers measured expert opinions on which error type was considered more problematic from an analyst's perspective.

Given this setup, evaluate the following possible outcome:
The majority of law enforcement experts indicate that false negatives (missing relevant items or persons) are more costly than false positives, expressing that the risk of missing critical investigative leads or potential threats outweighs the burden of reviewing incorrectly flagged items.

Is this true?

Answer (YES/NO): YES